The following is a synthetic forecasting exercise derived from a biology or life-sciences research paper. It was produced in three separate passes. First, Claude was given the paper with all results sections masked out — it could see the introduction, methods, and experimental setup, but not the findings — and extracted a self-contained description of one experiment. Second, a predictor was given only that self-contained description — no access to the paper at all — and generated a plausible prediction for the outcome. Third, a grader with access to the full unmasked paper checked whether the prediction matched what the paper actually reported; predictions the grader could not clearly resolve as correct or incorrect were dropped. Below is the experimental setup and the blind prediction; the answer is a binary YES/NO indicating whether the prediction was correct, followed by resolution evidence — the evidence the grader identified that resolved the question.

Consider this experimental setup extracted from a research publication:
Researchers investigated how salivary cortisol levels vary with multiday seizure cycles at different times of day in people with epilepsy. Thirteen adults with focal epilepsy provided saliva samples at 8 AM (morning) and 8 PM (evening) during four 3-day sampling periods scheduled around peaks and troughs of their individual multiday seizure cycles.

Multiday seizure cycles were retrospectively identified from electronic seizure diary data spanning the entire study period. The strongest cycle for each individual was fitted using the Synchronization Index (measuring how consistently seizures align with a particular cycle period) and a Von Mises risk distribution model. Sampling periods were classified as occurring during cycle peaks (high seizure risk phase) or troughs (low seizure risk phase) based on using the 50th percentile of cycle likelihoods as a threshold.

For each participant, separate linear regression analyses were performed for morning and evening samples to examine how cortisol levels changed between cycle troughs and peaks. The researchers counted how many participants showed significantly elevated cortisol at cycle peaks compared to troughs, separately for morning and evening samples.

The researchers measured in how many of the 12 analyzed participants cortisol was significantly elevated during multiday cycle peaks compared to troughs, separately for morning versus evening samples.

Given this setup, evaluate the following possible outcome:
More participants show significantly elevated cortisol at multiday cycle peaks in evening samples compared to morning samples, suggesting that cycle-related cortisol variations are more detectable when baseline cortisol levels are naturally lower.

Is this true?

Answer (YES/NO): NO